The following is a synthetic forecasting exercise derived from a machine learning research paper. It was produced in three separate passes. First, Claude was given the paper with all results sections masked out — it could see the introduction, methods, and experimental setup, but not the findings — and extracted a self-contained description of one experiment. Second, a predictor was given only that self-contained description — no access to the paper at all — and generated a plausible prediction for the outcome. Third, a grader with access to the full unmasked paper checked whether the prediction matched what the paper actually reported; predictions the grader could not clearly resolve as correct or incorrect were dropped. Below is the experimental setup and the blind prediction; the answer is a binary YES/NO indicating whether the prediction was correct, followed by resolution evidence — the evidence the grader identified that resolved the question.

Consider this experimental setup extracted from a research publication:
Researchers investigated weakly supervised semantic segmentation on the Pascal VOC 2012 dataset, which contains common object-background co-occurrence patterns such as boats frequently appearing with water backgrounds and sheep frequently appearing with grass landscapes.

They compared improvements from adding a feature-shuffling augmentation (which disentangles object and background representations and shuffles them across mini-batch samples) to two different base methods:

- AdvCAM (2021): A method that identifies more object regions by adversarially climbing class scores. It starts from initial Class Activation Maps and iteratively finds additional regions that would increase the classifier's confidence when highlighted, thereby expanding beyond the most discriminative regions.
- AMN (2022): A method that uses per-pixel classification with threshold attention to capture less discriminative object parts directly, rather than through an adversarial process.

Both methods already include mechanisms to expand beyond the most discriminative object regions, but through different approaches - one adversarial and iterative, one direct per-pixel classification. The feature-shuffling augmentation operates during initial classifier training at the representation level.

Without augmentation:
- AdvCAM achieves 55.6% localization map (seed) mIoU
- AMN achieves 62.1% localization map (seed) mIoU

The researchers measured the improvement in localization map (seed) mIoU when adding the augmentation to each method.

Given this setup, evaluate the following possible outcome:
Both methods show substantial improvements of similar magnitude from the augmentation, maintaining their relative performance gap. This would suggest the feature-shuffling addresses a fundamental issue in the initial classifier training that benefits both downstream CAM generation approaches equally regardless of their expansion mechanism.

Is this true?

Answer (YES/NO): YES